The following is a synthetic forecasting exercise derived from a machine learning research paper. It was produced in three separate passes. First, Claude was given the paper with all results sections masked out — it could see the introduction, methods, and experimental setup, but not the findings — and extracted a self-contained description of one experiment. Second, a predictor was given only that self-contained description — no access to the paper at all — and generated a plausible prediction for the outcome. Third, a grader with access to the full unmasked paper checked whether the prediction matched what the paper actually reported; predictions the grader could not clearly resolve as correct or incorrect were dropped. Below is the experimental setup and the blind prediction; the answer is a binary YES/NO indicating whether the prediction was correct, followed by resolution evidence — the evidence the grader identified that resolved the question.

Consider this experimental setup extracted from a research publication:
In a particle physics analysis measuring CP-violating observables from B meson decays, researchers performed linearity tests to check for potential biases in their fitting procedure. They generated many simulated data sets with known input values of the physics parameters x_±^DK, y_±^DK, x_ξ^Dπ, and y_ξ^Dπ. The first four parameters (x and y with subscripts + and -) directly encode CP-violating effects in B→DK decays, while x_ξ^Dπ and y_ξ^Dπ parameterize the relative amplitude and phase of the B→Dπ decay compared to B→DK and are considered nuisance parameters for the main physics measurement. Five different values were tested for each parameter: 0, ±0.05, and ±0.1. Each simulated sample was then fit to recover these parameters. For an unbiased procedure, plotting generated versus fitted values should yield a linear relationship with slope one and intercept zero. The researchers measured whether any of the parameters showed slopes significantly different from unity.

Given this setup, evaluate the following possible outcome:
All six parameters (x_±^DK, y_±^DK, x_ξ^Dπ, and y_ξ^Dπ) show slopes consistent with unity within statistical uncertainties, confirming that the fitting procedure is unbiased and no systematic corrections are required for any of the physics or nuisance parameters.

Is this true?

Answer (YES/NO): NO